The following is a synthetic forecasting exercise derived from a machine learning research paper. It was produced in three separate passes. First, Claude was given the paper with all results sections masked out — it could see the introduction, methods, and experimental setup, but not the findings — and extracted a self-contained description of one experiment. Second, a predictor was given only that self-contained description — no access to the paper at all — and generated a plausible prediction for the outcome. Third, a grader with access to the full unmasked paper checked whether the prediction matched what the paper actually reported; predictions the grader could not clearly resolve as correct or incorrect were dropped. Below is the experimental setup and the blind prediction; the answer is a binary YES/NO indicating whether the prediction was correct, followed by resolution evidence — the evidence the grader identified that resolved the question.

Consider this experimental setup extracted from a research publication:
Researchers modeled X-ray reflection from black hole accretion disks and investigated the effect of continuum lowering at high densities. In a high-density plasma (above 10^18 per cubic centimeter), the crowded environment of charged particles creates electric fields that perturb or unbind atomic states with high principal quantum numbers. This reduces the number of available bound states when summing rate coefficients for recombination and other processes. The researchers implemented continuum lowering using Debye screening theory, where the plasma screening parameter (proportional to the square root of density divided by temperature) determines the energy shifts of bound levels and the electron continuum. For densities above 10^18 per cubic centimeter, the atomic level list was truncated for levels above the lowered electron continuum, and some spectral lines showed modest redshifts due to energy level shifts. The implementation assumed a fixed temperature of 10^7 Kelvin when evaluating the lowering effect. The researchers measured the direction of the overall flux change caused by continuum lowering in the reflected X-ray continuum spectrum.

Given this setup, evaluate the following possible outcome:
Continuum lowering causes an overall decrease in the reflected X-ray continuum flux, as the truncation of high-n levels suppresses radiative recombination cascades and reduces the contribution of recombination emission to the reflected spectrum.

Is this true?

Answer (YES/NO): YES